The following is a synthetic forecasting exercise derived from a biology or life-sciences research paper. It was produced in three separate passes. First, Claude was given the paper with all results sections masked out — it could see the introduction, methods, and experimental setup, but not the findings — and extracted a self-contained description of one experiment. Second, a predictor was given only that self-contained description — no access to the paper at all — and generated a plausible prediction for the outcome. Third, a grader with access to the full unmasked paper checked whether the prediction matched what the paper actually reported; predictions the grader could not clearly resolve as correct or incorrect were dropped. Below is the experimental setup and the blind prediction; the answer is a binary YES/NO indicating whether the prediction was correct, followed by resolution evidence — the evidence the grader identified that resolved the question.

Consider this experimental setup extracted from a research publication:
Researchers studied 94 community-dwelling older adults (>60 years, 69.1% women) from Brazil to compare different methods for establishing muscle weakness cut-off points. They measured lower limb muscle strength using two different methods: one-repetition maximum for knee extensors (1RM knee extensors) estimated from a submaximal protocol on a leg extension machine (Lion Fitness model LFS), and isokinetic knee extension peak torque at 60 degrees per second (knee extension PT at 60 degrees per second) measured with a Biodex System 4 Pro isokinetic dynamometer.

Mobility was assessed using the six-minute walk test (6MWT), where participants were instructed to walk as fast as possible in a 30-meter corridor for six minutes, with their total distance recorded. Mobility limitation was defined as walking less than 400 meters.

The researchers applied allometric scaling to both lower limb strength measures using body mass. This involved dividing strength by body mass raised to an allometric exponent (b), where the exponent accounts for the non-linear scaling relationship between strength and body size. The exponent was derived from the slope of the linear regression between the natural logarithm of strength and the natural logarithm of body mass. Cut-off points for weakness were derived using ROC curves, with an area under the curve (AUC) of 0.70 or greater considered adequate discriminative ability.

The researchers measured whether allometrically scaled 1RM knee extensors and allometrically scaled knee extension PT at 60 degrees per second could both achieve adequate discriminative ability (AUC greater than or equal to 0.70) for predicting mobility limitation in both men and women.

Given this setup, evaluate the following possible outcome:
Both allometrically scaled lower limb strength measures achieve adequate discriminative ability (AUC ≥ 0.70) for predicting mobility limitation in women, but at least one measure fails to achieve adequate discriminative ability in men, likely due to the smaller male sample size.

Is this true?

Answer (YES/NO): NO